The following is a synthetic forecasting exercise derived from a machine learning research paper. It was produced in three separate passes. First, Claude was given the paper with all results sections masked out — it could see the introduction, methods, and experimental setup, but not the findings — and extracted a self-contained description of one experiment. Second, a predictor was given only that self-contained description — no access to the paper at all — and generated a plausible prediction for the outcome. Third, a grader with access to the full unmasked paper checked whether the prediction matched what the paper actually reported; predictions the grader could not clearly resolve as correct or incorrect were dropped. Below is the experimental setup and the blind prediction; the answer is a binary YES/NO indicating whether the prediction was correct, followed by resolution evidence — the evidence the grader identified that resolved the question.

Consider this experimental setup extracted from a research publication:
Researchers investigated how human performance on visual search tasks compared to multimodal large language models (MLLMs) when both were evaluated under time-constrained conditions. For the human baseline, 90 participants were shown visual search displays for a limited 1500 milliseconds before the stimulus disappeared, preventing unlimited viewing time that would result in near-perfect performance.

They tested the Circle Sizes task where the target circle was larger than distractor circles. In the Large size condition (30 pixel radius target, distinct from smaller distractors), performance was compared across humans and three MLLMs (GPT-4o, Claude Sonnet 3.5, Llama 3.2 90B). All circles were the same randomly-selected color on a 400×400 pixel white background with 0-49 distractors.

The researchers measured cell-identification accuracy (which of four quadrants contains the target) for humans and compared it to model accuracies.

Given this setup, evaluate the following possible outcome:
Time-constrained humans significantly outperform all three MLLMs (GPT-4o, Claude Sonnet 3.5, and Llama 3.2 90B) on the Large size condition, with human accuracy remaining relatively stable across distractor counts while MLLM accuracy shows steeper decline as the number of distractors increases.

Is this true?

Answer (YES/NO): NO